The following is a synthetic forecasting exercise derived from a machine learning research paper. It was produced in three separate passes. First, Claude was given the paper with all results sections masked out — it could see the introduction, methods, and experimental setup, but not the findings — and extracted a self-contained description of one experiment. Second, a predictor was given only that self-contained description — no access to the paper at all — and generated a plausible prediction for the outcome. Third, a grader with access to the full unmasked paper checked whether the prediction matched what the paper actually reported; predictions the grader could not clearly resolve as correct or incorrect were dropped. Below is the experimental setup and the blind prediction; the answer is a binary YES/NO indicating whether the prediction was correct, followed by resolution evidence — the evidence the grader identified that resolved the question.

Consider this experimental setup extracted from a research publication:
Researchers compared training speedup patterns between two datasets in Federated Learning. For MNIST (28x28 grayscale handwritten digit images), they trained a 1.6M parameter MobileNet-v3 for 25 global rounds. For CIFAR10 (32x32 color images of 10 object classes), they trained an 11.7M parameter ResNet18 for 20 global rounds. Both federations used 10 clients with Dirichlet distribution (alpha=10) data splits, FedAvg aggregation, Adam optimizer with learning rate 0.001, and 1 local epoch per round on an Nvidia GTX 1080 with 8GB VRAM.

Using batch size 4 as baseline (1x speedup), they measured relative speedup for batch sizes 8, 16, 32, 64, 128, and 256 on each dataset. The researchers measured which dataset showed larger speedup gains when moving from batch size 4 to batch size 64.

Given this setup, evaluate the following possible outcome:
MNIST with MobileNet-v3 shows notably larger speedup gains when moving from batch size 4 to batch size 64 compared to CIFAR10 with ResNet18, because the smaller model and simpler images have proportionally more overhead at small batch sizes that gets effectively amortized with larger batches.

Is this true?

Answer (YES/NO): YES